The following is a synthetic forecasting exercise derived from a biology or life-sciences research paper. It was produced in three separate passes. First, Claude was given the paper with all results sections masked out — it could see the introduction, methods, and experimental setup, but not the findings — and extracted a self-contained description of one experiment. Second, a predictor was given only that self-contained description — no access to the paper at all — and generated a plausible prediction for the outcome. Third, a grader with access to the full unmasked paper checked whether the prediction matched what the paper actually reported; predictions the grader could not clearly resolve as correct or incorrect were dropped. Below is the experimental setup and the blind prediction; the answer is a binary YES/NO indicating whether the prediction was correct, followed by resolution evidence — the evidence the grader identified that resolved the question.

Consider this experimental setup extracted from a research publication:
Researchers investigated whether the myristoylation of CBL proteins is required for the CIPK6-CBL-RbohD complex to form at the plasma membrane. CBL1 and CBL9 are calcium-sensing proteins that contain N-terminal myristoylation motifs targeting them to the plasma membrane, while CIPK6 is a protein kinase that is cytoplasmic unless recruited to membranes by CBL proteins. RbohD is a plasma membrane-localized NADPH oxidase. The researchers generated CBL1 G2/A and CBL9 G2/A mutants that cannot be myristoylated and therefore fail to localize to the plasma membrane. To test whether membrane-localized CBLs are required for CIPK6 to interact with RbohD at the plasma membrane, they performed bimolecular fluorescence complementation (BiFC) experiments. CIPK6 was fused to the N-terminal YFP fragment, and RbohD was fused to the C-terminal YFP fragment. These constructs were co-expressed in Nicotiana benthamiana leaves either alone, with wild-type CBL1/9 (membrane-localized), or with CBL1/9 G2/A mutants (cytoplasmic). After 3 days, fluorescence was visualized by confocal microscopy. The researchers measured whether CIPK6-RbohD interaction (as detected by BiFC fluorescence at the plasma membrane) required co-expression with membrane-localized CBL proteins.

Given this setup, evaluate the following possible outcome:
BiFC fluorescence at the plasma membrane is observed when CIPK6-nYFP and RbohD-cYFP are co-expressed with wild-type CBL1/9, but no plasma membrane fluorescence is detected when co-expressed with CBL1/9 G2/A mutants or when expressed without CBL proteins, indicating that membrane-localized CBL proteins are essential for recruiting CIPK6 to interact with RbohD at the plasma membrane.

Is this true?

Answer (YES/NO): NO